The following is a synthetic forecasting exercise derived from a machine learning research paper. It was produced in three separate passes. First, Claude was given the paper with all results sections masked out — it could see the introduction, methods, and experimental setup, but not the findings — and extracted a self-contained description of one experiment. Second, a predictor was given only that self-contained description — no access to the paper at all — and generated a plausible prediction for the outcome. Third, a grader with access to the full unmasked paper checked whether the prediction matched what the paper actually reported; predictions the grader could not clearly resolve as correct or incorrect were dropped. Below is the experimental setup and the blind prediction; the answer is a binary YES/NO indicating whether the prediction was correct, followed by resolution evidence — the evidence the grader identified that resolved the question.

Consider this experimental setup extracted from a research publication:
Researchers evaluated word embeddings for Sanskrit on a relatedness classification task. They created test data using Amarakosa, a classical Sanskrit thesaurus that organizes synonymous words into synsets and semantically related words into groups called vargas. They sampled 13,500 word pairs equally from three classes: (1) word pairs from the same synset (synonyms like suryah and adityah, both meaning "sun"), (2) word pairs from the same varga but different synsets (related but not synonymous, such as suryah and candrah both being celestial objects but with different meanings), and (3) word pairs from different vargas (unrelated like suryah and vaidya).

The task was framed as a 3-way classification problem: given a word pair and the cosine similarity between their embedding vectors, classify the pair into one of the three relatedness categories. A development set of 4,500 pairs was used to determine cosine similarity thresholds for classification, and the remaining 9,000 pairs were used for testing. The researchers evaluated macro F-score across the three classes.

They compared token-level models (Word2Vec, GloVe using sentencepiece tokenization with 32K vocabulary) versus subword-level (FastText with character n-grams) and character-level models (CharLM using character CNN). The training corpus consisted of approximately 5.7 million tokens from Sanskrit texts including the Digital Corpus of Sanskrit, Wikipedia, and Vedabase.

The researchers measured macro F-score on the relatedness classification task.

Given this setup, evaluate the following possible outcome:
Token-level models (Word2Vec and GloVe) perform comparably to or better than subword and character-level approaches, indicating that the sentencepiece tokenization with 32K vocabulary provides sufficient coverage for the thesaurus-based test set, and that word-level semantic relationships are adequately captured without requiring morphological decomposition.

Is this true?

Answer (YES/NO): NO